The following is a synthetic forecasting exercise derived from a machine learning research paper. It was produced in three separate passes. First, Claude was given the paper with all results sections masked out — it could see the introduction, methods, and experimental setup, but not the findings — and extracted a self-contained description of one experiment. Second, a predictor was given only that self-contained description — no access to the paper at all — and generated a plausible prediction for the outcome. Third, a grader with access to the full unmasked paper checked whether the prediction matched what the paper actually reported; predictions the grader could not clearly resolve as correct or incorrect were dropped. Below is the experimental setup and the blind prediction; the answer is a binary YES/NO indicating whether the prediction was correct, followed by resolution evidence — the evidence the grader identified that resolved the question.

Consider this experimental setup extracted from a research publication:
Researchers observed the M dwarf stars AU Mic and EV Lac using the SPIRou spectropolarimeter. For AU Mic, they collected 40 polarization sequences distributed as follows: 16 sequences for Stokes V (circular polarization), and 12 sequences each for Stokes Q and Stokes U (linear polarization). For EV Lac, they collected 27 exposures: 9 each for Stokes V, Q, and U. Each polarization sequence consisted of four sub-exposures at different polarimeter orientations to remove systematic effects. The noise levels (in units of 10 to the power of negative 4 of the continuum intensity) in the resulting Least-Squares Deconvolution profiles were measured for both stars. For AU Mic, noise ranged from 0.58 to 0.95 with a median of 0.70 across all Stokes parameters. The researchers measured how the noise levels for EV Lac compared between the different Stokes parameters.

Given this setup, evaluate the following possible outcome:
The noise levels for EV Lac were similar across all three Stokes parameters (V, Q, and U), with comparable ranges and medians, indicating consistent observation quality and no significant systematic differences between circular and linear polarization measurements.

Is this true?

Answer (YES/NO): NO